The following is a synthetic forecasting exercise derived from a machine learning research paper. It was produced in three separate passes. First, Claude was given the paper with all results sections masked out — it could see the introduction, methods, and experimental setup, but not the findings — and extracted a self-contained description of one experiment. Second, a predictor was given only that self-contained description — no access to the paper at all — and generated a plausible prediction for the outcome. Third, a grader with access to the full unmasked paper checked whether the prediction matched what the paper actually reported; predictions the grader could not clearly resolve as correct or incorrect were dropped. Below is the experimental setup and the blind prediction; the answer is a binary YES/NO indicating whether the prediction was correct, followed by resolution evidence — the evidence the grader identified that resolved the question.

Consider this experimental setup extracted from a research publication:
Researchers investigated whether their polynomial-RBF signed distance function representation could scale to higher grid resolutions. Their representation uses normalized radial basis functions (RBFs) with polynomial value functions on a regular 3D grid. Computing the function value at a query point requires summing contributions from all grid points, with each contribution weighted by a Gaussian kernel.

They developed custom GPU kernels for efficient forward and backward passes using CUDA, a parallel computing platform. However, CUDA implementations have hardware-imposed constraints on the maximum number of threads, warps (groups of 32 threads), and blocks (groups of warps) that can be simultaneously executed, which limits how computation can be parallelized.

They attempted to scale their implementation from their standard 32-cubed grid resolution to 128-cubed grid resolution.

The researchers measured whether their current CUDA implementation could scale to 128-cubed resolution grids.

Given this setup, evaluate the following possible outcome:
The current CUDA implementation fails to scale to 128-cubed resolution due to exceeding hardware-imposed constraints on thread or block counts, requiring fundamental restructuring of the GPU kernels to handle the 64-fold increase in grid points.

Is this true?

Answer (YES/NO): NO